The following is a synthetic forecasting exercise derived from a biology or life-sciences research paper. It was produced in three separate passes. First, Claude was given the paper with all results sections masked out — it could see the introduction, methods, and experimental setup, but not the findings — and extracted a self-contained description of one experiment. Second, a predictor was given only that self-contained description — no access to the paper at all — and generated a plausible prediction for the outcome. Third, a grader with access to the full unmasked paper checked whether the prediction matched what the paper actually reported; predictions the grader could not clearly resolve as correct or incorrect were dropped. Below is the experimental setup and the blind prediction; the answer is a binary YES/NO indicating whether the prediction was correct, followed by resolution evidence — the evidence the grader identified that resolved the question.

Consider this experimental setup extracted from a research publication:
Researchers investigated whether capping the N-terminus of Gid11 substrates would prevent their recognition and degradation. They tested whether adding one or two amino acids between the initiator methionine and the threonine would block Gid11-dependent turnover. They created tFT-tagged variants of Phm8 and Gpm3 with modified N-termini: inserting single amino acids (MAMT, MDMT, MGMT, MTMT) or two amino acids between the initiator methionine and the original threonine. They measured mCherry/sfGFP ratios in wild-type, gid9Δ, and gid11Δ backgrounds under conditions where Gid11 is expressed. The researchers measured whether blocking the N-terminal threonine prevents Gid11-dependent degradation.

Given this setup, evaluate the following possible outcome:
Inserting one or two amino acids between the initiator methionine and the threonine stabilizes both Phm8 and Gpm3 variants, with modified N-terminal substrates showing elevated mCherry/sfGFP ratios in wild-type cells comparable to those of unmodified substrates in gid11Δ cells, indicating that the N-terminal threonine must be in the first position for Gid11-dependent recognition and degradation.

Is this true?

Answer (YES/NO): NO